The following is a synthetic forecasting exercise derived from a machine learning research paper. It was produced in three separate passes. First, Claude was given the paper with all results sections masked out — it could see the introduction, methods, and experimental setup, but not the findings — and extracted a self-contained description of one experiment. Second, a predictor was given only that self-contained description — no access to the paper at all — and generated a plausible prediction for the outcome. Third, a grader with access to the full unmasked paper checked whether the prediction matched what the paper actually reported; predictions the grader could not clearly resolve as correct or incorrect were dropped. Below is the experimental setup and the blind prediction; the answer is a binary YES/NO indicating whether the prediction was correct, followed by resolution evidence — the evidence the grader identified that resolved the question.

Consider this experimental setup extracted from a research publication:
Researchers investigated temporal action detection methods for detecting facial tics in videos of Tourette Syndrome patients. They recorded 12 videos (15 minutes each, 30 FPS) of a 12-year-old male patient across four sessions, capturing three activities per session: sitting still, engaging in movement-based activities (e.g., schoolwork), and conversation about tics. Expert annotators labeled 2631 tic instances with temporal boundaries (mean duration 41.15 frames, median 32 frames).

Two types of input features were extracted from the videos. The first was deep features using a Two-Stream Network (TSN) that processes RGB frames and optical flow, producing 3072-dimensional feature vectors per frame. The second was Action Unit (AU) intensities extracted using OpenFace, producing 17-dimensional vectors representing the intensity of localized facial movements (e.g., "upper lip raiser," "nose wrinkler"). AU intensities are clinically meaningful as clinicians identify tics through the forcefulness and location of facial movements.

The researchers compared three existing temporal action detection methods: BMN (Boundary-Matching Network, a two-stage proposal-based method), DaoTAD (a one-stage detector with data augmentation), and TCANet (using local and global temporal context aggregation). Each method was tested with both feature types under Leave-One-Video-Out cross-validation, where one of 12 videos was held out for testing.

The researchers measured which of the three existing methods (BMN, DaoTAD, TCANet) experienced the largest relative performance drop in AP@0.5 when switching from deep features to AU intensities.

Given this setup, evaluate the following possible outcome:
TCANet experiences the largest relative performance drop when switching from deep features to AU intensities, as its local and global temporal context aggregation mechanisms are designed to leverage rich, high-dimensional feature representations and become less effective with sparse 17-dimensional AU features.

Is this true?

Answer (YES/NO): NO